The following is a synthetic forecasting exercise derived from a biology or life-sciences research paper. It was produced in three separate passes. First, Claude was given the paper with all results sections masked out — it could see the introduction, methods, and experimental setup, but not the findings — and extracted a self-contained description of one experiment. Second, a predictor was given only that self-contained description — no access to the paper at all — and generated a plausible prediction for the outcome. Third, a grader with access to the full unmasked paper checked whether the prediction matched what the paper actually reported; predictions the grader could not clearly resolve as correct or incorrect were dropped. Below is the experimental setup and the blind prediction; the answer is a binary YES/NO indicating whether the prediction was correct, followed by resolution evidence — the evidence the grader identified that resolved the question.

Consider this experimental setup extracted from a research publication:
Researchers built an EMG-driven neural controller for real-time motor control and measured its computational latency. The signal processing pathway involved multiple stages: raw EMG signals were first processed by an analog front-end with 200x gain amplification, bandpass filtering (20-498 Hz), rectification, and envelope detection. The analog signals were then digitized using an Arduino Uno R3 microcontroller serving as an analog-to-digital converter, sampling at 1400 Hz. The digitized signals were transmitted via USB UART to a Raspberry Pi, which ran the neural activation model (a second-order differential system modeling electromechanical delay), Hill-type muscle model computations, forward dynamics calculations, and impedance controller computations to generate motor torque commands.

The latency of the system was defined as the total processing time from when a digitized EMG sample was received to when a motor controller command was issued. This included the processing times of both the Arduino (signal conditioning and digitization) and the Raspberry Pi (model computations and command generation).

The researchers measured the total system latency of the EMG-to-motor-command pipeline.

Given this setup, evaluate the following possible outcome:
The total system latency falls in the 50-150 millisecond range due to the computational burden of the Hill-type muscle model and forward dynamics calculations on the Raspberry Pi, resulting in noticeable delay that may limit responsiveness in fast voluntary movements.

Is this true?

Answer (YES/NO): NO